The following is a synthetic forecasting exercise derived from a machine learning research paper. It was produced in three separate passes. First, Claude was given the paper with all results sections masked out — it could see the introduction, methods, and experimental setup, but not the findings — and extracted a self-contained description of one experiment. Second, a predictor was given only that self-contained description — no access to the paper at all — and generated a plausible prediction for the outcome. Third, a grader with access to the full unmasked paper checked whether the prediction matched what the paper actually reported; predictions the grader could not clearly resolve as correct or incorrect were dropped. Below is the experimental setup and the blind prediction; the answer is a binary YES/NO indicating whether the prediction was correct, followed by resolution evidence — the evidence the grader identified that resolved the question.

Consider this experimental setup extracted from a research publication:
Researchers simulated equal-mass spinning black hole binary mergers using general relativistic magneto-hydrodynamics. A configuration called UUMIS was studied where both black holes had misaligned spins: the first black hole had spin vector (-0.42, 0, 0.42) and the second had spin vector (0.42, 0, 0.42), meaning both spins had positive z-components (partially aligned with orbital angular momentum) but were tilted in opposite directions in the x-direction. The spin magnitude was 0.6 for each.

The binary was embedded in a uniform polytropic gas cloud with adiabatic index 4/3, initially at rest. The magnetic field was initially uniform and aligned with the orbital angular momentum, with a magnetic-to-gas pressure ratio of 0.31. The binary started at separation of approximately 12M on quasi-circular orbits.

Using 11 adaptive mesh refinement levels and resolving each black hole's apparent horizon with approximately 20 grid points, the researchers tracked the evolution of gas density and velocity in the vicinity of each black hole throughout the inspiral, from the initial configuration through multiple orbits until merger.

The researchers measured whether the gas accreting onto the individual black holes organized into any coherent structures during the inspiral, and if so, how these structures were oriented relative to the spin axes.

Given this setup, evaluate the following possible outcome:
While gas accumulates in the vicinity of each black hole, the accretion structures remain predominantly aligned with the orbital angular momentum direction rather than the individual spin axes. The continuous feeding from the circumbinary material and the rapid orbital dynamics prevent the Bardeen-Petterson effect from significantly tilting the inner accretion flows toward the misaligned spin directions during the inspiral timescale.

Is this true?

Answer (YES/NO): NO